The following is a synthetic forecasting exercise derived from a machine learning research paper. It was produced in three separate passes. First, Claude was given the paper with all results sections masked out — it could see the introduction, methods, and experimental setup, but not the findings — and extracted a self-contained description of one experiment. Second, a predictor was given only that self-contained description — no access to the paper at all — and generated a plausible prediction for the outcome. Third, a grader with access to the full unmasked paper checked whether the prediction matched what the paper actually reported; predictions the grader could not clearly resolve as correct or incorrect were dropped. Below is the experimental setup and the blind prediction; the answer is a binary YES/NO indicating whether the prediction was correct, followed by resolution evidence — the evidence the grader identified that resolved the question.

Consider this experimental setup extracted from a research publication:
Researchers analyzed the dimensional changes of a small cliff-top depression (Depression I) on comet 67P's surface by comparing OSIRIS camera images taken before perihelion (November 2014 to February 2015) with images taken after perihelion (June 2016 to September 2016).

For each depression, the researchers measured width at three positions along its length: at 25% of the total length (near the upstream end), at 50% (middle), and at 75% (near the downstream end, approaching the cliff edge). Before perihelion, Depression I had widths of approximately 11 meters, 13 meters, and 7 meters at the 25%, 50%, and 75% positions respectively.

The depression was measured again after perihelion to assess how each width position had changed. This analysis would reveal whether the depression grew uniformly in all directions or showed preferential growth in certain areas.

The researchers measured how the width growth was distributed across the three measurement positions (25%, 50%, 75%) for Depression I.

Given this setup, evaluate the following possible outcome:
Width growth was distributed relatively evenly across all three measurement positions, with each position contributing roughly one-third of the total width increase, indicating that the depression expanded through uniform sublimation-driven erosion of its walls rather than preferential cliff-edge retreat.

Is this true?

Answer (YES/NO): NO